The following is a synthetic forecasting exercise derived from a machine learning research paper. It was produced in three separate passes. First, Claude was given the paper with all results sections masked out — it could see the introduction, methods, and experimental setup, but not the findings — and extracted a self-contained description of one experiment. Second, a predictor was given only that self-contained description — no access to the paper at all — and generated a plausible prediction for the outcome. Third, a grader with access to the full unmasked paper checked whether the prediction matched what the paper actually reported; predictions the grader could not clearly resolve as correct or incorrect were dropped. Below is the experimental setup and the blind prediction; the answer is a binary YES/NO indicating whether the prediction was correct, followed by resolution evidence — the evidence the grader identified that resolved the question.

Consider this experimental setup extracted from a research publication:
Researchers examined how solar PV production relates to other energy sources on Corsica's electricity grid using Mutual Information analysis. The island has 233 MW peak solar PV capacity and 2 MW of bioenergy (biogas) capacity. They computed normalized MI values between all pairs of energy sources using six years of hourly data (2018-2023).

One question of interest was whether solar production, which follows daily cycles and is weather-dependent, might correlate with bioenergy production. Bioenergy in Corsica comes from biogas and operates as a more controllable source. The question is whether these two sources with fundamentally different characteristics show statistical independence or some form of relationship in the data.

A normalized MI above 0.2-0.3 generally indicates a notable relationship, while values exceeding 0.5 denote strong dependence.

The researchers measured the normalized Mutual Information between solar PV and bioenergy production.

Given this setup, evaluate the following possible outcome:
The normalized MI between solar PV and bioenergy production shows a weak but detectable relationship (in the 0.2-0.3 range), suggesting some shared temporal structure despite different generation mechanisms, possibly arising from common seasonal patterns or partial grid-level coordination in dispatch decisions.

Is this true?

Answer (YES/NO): NO